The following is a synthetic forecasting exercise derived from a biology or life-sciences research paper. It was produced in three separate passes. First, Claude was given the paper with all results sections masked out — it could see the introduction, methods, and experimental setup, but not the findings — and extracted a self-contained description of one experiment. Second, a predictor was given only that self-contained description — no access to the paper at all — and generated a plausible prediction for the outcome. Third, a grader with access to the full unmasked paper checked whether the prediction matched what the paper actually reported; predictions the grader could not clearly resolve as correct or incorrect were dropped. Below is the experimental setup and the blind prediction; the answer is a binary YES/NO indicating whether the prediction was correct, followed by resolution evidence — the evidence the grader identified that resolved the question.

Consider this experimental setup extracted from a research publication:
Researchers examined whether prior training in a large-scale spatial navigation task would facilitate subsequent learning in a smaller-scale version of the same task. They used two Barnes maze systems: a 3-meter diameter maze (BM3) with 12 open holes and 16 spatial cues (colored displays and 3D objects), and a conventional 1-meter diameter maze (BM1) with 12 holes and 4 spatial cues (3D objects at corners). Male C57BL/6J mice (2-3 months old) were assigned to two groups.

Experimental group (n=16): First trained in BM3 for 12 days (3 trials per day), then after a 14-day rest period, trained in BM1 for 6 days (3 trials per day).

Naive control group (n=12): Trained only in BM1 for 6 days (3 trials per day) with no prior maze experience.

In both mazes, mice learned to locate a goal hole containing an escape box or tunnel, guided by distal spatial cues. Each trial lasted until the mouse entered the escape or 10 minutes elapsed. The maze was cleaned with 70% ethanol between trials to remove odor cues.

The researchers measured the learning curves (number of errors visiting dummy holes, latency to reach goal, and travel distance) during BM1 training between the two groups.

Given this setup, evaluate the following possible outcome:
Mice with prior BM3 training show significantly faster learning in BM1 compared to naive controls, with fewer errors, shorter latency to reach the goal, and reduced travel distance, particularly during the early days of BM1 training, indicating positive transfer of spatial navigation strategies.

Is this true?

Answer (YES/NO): NO